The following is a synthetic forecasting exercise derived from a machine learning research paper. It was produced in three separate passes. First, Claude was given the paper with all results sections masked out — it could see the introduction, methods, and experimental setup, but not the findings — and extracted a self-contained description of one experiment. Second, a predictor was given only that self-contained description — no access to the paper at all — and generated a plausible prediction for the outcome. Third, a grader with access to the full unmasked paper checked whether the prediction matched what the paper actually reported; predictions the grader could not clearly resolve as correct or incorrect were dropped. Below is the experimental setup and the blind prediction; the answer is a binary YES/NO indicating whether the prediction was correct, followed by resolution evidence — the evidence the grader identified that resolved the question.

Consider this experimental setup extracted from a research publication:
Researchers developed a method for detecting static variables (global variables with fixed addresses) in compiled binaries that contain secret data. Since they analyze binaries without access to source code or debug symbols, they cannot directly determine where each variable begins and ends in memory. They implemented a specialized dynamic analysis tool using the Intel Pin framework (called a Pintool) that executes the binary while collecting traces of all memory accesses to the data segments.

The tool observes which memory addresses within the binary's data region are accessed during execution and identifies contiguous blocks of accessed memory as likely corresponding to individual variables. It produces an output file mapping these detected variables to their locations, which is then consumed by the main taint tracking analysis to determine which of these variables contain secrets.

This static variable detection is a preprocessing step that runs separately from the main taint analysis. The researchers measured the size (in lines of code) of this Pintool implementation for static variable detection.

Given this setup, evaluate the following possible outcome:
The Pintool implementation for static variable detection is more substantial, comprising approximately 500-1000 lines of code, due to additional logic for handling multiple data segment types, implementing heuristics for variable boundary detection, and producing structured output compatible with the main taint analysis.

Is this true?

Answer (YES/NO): NO